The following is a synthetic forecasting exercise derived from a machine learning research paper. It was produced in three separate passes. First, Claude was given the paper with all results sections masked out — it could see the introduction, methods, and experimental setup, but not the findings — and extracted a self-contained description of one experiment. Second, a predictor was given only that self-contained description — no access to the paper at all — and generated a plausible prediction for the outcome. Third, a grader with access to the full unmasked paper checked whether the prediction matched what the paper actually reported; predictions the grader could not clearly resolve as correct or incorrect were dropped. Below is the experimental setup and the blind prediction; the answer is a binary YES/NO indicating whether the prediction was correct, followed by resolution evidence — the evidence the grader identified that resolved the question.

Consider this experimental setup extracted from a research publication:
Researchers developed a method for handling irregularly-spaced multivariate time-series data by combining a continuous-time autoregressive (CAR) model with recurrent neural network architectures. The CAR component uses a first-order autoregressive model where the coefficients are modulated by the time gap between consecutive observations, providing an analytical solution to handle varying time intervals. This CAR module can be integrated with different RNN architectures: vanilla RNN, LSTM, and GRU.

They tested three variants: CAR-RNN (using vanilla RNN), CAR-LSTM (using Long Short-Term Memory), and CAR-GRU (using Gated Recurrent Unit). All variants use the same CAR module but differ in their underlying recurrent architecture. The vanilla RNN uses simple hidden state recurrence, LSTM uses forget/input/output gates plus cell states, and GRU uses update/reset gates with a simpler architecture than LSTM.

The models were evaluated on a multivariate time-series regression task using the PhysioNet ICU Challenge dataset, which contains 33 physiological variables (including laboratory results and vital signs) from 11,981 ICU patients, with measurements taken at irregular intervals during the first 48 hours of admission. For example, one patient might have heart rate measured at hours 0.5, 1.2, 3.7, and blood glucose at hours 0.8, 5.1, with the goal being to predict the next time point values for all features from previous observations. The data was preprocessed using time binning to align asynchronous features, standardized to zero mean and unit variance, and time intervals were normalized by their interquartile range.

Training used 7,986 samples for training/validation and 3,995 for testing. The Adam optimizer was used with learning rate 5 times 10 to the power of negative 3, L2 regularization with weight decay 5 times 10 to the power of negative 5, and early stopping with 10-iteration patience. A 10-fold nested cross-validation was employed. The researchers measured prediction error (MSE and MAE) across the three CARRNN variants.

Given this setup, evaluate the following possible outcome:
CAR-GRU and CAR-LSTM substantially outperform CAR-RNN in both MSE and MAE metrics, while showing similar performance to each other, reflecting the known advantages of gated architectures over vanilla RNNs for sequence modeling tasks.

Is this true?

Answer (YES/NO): YES